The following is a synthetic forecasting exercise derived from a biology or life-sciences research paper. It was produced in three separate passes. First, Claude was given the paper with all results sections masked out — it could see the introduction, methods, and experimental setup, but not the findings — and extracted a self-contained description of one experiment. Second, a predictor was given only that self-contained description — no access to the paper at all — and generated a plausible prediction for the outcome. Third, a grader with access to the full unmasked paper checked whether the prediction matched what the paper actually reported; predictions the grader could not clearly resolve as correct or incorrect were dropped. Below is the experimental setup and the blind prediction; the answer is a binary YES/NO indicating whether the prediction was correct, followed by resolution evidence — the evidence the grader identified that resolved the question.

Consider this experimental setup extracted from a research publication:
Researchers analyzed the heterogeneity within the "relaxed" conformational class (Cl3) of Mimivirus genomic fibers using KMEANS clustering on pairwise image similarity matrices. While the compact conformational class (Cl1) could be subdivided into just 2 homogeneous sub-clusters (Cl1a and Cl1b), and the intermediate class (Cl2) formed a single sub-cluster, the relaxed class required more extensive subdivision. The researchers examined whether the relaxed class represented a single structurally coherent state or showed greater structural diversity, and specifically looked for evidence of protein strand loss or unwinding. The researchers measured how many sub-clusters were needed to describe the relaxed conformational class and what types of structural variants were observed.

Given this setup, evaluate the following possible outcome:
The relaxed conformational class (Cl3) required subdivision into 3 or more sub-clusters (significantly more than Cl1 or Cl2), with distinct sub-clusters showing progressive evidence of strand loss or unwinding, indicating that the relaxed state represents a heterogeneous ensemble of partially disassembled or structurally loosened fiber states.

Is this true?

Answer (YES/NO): YES